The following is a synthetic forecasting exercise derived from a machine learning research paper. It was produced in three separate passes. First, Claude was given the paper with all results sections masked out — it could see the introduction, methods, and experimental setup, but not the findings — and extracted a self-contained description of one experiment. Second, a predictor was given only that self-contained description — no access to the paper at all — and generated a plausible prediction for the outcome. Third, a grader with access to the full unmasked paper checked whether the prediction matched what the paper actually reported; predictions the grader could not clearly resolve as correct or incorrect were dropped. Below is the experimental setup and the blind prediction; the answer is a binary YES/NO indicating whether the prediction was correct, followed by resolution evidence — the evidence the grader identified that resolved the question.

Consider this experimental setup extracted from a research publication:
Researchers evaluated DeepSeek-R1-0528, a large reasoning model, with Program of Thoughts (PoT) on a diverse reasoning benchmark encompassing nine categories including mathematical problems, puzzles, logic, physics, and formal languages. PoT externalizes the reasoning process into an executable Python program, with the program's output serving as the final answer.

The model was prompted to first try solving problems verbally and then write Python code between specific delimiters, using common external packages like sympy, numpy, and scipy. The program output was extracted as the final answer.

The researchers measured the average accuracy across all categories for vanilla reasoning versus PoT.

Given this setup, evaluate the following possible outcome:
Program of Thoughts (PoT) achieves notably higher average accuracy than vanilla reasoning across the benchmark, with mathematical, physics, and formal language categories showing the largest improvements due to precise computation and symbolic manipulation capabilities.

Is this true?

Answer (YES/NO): NO